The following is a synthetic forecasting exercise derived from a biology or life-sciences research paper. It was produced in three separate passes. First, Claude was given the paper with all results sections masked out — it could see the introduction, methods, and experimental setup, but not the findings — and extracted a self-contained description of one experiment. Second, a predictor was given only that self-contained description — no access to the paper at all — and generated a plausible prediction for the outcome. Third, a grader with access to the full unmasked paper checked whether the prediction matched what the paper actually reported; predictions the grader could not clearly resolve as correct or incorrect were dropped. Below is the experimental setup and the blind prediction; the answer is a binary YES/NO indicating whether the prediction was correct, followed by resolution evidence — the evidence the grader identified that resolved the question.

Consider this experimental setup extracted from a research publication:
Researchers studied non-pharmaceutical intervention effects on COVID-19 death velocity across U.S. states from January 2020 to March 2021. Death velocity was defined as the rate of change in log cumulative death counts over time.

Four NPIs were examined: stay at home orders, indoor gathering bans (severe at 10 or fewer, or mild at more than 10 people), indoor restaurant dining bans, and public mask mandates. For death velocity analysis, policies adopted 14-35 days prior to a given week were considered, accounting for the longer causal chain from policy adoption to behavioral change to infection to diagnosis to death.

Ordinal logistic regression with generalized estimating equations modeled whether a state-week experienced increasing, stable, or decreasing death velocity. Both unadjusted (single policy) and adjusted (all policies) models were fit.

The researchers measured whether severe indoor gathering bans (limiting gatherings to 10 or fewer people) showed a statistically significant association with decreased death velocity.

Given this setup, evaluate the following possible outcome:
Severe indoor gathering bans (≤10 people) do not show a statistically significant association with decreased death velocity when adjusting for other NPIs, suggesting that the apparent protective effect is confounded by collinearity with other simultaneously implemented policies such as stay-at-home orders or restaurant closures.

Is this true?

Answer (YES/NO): YES